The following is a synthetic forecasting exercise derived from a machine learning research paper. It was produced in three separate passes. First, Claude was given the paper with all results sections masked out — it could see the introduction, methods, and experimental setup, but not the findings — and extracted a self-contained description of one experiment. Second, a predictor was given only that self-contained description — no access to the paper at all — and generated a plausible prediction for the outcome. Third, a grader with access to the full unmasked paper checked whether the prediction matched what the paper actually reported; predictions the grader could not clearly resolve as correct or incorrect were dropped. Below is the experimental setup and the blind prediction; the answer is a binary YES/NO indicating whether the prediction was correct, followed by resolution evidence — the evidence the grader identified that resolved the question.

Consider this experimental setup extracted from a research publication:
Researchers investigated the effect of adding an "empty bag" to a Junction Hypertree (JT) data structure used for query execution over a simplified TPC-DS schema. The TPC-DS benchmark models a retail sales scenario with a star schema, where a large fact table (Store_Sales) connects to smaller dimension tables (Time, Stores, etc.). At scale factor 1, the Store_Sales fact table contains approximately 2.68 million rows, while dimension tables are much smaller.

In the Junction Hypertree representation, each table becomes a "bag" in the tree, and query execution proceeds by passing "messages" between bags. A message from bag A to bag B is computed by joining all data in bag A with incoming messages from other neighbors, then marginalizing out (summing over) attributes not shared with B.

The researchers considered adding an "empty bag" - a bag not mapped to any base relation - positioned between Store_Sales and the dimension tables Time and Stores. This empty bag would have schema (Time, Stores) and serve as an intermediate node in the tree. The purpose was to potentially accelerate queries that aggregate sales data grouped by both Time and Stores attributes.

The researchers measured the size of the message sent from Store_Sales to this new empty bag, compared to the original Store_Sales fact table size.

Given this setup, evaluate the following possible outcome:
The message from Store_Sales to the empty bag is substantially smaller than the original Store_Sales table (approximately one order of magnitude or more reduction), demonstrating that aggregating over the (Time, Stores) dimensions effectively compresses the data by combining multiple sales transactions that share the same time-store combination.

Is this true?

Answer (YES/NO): YES